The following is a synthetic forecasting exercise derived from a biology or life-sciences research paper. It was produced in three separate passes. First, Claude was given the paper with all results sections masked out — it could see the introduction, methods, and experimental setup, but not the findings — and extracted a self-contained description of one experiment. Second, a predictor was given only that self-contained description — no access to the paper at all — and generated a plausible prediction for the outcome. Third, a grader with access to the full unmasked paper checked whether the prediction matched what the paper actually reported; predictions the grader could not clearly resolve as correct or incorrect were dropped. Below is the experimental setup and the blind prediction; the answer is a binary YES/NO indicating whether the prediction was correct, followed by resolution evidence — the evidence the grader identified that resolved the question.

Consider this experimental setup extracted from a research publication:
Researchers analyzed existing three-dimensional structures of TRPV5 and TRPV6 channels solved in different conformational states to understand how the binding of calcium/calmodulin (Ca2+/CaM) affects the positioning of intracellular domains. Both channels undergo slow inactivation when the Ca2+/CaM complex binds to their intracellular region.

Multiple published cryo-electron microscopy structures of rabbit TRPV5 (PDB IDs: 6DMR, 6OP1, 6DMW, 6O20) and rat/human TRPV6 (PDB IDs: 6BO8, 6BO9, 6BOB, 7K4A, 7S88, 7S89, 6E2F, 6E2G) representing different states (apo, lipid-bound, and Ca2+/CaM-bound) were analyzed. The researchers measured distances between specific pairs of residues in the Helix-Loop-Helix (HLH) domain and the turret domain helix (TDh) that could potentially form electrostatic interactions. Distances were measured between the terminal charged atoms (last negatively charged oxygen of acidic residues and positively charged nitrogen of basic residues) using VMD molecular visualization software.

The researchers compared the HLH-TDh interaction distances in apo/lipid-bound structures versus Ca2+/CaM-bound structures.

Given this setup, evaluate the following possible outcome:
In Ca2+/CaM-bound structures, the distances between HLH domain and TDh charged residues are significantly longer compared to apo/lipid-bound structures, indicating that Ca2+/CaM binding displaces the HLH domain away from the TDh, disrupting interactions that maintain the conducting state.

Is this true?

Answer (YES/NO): NO